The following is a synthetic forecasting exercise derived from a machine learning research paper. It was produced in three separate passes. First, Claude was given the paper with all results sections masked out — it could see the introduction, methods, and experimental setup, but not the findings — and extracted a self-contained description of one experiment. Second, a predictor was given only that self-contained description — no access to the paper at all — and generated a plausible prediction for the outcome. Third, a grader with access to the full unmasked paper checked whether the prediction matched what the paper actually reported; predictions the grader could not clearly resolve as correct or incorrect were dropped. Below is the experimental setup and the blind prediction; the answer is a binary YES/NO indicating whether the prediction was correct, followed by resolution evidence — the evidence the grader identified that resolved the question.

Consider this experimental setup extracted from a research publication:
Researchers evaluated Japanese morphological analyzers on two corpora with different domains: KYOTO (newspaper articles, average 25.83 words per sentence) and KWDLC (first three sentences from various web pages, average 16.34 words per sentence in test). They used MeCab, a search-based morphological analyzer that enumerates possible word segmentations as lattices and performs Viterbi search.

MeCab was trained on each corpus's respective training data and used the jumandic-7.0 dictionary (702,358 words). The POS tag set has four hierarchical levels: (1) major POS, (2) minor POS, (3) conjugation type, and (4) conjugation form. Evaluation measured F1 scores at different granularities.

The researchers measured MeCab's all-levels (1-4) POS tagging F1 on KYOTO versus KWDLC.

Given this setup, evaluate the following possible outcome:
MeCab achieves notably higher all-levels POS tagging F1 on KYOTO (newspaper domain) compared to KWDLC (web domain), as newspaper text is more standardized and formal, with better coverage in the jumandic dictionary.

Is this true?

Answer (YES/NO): NO